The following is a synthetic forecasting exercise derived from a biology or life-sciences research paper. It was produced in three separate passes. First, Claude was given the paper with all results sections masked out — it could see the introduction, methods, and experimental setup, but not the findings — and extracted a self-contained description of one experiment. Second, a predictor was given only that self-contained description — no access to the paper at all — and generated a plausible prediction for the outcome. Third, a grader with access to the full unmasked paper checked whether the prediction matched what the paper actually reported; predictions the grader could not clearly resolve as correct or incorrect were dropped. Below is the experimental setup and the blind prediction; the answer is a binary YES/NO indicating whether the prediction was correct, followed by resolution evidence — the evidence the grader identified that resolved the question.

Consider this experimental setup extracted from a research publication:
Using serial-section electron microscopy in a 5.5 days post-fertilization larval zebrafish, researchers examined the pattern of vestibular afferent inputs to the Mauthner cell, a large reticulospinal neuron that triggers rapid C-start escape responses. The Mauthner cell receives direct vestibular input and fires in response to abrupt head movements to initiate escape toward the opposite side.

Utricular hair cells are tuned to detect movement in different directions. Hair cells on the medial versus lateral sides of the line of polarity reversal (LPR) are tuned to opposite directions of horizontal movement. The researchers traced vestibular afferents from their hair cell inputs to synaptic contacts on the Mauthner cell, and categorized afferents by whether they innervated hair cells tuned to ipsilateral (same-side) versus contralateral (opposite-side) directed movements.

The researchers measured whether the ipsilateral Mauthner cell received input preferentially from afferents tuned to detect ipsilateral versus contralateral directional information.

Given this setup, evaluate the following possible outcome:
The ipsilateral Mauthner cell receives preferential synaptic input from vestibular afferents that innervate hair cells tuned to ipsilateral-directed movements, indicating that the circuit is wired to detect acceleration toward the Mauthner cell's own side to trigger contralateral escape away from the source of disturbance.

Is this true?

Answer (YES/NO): YES